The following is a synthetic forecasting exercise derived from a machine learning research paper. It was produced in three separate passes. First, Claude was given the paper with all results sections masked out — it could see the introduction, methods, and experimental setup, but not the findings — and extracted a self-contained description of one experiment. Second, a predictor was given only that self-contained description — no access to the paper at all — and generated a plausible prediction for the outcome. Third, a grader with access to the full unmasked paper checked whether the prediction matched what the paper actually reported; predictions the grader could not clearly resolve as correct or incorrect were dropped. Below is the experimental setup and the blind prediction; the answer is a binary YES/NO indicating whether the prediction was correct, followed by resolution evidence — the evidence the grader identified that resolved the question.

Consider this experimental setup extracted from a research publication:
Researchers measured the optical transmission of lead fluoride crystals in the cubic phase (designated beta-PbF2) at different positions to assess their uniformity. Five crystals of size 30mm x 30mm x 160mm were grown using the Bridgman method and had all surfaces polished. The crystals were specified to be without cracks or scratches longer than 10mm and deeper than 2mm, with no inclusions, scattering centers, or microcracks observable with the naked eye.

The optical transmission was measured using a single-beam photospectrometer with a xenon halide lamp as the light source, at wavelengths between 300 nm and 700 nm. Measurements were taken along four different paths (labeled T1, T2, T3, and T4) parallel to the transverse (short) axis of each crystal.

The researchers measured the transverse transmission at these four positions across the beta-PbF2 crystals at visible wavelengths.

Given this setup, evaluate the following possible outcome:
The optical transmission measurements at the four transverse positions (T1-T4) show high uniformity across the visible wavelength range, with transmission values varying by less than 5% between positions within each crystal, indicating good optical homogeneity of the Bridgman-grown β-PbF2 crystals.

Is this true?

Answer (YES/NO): NO